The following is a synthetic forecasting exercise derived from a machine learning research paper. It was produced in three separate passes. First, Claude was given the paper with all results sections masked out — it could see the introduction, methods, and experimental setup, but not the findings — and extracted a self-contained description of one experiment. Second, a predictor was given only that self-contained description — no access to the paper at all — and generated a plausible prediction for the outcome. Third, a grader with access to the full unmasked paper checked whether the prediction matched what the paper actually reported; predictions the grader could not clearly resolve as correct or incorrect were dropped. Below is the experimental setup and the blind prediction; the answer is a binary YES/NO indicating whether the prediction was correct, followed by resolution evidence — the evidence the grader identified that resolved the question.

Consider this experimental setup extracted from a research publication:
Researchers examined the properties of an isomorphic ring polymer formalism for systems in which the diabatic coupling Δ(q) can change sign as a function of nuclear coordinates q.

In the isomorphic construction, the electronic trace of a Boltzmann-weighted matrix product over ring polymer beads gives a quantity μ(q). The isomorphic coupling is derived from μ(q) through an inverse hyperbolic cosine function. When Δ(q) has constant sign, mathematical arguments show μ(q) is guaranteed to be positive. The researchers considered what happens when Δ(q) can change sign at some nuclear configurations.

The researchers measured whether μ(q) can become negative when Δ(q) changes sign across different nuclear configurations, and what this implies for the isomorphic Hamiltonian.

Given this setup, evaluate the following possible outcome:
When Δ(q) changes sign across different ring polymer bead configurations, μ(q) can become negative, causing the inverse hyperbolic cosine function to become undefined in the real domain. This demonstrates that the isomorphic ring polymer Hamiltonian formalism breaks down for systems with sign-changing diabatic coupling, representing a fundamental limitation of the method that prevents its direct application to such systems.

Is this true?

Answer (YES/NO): YES